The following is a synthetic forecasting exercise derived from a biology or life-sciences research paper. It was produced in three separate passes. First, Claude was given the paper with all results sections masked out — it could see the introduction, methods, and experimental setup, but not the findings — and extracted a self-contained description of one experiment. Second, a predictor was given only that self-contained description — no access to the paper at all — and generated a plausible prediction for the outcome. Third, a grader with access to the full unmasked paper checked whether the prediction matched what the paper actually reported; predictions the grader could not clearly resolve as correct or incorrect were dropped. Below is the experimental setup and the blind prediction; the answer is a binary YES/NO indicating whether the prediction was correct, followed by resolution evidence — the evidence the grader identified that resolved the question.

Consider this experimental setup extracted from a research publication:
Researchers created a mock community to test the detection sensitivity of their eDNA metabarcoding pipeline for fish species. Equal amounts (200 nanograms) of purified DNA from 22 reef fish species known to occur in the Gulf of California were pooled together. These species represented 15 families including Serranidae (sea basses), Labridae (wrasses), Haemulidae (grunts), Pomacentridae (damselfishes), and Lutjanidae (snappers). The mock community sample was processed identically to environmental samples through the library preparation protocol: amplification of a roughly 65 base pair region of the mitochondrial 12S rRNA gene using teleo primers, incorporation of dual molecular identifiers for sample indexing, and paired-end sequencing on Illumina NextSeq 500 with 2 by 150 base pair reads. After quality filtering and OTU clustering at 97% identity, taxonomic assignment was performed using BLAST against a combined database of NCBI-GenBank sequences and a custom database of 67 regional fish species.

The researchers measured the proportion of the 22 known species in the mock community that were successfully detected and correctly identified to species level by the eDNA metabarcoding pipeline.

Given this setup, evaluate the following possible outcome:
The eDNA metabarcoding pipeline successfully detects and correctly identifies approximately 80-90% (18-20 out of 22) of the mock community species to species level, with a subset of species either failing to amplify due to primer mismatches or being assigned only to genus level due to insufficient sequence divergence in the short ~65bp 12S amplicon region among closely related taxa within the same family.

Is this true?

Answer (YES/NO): YES